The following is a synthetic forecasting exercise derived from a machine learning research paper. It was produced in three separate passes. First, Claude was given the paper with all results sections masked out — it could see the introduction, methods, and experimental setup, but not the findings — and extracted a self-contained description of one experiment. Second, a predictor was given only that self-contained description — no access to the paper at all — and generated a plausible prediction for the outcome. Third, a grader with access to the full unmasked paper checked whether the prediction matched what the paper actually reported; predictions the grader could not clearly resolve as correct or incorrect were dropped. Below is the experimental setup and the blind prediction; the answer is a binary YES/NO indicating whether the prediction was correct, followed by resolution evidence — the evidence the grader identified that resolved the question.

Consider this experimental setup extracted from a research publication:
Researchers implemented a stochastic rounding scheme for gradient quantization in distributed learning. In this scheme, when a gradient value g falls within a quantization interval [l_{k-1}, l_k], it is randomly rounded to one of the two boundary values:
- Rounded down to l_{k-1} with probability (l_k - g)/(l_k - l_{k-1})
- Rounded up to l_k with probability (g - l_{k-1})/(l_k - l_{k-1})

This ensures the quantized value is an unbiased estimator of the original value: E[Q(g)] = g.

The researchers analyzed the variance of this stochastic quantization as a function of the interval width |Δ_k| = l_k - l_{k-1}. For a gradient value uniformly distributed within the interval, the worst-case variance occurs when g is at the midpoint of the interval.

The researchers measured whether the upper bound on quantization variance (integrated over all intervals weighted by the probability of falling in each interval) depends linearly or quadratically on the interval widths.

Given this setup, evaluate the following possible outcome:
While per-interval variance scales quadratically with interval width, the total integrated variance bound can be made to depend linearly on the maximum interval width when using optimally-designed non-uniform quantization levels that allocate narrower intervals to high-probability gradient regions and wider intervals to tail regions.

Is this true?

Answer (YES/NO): NO